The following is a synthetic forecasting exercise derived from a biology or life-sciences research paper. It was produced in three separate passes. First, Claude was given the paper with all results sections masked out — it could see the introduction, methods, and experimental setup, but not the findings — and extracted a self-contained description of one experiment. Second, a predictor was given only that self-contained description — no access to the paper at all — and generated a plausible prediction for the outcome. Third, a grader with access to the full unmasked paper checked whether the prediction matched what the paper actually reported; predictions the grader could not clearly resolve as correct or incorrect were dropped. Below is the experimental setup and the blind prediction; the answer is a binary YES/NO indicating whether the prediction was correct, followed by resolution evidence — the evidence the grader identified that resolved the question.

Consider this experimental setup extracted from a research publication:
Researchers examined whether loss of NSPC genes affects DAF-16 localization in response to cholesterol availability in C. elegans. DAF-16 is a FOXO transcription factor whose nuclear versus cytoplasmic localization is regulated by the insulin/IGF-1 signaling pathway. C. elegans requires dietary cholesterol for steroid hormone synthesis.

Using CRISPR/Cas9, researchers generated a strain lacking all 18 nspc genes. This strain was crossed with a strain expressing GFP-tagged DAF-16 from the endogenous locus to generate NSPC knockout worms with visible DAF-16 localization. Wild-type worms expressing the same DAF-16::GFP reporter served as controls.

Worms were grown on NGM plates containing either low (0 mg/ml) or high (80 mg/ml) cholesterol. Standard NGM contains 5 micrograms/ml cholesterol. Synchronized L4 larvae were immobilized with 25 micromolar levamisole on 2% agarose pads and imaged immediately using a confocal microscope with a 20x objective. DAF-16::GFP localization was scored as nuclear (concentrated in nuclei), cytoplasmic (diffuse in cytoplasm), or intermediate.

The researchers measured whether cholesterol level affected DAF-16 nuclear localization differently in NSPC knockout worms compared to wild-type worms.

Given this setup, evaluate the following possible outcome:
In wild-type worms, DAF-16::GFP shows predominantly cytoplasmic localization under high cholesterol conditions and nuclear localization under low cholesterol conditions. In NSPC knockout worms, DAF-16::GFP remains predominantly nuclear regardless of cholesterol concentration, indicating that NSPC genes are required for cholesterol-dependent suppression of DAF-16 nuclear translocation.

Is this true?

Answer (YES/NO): NO